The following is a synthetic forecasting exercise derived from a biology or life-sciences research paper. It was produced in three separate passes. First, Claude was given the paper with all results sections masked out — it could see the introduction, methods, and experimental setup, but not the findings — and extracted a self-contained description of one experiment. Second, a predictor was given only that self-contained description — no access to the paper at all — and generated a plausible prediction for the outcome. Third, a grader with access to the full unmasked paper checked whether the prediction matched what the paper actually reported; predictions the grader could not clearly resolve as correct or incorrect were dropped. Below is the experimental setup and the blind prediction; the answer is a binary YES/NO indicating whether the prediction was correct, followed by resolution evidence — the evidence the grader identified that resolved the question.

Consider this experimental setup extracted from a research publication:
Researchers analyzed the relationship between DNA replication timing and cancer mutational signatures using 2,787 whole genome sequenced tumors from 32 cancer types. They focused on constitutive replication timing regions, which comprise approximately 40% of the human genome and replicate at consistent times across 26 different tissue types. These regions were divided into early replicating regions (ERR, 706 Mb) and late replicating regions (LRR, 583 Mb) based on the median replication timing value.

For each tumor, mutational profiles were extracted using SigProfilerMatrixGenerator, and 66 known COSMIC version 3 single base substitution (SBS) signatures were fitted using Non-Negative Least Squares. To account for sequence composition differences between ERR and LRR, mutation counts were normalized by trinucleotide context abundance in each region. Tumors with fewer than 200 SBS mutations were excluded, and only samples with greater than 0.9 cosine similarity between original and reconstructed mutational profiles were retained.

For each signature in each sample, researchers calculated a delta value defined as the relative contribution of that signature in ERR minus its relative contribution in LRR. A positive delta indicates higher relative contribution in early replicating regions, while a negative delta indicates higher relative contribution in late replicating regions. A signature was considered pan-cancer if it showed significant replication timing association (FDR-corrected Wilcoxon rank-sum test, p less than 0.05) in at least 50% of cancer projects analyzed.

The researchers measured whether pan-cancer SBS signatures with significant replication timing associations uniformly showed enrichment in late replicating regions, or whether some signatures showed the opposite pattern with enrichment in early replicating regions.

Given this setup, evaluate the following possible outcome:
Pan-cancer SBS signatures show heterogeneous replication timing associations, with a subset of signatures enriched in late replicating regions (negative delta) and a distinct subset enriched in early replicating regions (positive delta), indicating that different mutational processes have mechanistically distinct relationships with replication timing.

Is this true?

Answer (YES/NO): YES